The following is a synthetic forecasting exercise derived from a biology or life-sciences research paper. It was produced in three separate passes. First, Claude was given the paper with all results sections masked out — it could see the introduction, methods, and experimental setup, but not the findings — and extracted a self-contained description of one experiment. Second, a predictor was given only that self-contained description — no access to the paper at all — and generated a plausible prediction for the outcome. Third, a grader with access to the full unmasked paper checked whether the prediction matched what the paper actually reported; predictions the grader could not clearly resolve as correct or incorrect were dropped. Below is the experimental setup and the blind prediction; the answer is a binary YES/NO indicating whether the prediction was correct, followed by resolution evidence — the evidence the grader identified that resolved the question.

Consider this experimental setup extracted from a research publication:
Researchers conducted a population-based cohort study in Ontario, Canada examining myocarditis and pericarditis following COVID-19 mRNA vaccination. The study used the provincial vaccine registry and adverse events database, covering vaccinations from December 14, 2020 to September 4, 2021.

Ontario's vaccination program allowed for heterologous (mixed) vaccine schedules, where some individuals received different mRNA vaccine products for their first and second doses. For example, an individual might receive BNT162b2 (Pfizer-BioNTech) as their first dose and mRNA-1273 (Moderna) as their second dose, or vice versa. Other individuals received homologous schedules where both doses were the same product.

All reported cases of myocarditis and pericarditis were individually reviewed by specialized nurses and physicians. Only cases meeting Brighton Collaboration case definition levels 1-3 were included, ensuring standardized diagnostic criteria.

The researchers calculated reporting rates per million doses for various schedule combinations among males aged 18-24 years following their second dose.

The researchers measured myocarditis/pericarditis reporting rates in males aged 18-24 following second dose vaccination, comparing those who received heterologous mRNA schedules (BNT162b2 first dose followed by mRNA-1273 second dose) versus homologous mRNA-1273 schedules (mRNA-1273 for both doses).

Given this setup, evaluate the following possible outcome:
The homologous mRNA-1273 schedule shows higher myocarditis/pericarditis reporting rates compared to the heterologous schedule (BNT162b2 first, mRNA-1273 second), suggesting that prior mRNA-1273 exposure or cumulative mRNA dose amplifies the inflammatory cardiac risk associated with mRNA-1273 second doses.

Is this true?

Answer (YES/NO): NO